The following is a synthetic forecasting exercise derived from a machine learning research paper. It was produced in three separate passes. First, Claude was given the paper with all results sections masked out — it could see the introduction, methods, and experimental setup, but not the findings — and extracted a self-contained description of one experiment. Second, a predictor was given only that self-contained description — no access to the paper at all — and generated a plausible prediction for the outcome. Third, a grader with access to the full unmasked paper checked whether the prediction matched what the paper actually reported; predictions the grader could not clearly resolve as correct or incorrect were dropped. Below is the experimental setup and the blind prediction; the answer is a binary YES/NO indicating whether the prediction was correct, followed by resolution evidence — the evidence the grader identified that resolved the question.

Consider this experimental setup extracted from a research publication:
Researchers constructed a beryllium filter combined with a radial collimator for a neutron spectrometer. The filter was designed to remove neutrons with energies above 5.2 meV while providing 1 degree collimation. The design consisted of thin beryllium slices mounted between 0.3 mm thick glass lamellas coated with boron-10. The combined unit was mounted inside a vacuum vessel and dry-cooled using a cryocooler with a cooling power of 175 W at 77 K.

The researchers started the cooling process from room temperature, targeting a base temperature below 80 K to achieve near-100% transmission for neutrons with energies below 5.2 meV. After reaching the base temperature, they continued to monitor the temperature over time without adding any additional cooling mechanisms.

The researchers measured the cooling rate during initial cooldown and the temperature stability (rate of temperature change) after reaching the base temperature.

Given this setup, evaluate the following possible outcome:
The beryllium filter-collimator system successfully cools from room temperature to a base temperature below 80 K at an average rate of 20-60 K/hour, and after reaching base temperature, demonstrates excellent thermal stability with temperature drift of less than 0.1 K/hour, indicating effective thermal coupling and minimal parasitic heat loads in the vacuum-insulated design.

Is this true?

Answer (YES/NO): NO